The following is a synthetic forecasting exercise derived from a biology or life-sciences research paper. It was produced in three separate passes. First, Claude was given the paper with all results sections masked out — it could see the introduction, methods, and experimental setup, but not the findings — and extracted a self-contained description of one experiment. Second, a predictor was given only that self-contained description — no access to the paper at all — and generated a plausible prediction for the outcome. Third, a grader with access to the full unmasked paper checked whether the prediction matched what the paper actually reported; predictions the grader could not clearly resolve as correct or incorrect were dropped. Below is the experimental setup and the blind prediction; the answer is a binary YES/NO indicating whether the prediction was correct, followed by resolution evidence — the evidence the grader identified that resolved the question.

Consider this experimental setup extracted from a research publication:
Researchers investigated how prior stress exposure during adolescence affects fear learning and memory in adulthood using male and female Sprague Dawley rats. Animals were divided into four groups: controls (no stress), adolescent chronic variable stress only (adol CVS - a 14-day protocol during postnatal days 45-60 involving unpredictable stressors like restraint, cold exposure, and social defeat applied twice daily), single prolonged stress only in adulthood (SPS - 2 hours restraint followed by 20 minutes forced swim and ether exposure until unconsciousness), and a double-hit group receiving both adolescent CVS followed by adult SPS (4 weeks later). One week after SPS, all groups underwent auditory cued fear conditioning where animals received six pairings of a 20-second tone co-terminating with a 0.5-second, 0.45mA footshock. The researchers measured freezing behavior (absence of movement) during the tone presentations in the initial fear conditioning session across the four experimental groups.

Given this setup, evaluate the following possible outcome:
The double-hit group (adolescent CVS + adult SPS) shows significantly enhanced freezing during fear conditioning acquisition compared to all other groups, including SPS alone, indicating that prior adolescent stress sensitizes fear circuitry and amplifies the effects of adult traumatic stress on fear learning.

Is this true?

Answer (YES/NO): NO